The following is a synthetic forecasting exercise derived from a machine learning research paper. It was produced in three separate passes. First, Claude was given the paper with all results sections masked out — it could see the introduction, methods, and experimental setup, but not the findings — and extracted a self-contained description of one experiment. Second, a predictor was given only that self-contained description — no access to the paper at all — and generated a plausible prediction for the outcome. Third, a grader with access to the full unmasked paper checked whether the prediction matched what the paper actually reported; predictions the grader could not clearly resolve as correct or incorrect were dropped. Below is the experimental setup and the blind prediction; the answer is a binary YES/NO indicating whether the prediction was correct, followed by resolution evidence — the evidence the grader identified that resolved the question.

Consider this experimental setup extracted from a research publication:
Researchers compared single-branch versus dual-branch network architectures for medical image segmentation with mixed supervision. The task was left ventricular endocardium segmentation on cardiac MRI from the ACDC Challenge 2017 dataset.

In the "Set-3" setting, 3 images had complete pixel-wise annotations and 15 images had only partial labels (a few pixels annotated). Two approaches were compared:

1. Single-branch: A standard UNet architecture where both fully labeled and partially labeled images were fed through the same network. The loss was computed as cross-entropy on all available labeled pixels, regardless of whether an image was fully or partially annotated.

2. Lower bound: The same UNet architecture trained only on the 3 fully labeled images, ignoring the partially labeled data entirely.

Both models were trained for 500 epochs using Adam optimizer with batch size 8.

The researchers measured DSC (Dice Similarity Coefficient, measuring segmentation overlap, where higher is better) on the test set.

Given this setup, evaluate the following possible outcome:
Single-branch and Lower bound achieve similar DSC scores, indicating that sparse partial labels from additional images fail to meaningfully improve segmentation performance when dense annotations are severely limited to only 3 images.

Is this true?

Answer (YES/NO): YES